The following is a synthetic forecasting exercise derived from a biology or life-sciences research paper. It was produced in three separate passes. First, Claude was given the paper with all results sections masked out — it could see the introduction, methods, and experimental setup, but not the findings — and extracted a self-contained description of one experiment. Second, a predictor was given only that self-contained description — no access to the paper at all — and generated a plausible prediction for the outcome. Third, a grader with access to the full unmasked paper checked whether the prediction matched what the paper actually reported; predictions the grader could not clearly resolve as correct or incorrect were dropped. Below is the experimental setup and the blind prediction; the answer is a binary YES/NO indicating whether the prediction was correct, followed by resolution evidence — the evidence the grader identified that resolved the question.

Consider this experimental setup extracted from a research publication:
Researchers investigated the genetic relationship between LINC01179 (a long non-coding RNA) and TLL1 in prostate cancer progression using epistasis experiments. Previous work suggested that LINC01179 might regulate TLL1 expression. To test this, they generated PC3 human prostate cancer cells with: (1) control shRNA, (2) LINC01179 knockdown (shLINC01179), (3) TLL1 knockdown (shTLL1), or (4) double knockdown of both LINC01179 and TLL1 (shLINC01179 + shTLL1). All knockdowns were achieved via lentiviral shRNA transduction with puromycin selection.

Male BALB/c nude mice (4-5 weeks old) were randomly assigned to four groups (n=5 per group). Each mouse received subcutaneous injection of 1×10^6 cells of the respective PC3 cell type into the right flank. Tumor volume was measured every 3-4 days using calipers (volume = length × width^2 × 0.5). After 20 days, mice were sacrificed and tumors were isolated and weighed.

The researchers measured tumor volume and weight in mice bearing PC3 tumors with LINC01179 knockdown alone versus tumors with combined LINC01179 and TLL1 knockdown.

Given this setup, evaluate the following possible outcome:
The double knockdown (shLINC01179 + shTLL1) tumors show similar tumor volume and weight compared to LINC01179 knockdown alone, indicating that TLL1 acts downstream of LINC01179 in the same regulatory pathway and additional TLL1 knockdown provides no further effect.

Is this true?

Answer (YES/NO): NO